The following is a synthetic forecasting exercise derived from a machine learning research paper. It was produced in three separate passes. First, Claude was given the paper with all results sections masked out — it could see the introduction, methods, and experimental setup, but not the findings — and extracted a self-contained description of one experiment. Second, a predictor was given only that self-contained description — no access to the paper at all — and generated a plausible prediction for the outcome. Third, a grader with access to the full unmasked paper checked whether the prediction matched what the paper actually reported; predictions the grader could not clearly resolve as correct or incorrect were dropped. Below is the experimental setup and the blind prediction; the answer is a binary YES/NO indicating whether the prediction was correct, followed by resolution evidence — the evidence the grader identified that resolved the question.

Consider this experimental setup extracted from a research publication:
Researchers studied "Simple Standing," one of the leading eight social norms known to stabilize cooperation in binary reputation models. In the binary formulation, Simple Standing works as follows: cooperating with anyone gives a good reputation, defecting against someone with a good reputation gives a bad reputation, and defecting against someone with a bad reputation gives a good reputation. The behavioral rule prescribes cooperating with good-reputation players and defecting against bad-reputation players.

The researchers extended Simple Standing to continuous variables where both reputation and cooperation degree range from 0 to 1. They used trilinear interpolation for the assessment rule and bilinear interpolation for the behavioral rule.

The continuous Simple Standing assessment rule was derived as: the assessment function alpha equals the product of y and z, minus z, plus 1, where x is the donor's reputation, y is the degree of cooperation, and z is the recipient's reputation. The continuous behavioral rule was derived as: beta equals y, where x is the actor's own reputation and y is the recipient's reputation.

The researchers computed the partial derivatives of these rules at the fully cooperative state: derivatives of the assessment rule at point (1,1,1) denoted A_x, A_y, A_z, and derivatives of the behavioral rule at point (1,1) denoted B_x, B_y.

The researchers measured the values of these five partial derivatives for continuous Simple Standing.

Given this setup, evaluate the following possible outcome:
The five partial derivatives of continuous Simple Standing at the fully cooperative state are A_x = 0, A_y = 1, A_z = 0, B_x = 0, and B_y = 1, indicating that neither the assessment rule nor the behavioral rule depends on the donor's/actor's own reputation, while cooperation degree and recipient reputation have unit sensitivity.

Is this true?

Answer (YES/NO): YES